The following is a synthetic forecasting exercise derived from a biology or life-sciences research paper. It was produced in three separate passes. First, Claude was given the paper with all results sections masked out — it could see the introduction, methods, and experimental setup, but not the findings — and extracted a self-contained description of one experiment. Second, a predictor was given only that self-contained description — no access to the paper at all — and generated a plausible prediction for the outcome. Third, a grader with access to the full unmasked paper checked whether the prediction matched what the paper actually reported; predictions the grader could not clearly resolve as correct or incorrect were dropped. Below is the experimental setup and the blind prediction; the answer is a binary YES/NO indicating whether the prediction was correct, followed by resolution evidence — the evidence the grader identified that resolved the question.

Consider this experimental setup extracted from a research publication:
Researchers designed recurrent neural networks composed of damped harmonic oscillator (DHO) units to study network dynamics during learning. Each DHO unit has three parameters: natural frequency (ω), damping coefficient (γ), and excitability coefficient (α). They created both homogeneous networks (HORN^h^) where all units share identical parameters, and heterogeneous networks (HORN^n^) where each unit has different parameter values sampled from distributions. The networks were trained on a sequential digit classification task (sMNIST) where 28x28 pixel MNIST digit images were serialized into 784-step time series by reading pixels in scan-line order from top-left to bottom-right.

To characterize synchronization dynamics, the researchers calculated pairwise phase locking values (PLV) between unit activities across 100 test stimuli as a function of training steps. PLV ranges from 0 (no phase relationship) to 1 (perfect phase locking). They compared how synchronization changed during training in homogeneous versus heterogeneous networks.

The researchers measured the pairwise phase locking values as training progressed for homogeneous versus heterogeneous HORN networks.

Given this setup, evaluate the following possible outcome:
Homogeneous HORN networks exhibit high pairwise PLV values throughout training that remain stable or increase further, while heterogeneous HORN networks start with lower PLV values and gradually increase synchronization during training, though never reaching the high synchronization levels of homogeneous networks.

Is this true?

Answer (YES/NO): NO